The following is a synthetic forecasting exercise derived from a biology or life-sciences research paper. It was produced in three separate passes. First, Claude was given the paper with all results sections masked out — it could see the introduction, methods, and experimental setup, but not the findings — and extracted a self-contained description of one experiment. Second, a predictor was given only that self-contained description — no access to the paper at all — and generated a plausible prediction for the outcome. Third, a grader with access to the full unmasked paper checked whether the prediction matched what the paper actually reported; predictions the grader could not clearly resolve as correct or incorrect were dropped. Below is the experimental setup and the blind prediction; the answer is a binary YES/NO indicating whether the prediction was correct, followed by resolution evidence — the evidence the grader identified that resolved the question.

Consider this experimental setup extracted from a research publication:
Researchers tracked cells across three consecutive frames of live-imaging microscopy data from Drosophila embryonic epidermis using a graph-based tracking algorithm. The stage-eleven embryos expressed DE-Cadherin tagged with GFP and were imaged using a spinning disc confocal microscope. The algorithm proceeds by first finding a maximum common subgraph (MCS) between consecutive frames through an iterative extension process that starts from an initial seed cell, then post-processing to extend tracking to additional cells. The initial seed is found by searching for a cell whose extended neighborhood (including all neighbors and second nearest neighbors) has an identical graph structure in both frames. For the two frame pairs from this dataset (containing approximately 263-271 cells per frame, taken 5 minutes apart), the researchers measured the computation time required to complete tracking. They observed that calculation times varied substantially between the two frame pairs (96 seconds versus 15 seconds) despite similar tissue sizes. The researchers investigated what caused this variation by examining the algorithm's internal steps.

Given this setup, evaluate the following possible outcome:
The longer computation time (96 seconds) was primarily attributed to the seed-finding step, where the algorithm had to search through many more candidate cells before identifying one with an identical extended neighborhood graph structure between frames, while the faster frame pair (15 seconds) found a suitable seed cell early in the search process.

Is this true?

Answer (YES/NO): YES